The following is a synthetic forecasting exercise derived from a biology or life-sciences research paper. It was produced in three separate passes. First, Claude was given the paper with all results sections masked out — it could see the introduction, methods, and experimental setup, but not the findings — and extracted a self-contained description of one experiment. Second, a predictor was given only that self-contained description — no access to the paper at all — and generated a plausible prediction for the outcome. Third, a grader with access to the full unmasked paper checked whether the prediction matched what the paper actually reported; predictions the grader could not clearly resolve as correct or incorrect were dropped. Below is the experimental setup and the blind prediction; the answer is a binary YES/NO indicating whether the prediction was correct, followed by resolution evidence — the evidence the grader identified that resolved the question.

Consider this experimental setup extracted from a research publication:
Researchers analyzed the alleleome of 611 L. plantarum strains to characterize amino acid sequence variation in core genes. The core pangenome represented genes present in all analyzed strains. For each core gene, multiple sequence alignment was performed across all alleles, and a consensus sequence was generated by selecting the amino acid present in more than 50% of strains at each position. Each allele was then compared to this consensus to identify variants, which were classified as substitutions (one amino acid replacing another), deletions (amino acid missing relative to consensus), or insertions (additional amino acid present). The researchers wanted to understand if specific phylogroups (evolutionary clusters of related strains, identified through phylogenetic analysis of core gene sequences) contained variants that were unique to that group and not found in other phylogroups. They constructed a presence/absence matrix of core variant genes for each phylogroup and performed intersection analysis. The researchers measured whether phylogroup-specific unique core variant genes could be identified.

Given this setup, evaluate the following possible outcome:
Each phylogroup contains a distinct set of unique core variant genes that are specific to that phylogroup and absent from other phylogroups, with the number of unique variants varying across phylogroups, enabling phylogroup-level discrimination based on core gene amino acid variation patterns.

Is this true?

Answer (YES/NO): NO